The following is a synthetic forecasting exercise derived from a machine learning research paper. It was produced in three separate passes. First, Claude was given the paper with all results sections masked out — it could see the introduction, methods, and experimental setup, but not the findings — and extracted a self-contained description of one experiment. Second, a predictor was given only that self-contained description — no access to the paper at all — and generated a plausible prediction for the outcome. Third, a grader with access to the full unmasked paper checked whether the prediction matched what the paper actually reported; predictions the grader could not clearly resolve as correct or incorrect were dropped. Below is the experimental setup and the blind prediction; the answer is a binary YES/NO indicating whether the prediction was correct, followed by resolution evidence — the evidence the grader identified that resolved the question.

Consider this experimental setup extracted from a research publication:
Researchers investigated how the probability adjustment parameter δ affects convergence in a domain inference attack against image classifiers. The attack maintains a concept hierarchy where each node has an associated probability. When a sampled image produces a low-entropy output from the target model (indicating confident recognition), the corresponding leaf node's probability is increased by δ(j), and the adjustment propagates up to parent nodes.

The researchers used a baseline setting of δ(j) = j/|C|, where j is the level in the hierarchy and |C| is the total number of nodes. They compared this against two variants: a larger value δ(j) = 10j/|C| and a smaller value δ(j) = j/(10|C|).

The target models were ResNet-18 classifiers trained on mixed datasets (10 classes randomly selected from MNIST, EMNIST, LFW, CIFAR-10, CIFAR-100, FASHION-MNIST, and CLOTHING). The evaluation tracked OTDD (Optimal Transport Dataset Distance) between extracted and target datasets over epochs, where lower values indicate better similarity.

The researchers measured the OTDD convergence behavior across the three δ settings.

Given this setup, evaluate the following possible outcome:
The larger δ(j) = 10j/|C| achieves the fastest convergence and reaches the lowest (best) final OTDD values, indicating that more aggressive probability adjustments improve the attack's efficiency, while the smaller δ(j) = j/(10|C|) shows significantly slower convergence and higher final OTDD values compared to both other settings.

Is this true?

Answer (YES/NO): NO